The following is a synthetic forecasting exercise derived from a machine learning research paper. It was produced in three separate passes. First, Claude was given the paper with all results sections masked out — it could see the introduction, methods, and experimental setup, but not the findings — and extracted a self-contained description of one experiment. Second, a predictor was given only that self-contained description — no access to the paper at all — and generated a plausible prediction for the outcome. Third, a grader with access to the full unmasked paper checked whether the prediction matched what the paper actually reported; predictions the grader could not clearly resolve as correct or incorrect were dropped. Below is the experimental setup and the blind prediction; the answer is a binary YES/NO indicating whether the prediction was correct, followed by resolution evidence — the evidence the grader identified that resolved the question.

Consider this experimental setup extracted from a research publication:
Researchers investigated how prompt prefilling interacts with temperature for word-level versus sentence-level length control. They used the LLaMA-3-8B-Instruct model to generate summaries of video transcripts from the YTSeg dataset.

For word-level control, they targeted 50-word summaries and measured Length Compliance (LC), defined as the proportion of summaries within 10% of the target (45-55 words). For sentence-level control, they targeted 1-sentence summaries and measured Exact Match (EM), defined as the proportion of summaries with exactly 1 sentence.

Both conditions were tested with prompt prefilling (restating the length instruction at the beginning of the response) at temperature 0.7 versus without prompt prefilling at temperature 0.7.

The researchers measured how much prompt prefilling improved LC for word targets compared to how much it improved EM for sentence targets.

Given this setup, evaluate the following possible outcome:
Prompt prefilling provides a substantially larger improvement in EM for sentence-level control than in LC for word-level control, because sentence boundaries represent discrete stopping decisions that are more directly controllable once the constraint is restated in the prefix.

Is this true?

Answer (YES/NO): NO